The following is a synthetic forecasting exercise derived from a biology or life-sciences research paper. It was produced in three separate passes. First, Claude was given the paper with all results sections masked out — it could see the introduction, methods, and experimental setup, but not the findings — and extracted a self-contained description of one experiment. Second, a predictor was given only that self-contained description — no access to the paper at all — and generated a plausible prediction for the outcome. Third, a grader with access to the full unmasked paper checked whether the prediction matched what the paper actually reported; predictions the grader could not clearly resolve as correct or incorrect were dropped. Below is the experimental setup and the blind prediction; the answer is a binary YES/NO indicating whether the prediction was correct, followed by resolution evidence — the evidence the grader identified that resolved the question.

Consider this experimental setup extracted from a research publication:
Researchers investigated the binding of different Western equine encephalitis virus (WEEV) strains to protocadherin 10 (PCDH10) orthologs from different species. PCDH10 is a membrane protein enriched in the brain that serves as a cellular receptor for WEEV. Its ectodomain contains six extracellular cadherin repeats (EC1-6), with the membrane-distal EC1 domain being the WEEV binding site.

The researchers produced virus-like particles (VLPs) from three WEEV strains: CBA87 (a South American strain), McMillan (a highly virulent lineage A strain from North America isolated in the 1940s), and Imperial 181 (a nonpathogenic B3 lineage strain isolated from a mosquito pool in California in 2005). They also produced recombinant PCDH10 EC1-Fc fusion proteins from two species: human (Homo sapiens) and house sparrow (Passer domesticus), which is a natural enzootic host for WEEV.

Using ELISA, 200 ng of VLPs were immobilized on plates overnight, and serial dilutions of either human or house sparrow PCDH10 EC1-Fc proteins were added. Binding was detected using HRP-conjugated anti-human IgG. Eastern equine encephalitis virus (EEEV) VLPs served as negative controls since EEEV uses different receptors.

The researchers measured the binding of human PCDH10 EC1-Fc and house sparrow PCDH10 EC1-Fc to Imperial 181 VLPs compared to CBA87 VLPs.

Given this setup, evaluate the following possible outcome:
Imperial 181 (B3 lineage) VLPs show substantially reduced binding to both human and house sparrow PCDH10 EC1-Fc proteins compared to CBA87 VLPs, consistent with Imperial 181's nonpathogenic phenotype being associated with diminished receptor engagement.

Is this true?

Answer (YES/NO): YES